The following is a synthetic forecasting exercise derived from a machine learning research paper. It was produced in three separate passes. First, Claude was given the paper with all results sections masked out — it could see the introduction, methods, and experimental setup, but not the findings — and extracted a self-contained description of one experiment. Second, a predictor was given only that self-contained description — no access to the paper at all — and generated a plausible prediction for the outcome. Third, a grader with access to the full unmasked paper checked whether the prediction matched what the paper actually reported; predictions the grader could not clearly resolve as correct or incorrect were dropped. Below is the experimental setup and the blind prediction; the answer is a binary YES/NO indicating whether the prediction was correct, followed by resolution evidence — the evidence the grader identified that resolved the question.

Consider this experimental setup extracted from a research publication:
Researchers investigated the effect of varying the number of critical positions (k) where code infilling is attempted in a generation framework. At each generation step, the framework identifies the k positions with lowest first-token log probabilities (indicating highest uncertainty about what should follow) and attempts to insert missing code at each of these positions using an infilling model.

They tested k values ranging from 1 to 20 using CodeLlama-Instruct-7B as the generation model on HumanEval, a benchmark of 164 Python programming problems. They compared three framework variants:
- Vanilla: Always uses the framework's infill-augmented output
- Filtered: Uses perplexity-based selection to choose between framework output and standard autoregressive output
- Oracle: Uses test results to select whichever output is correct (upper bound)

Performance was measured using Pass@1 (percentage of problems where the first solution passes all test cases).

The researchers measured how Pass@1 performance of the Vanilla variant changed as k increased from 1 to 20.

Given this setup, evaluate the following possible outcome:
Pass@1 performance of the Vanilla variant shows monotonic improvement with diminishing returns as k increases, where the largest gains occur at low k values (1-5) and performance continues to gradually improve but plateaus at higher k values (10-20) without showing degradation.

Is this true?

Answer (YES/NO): NO